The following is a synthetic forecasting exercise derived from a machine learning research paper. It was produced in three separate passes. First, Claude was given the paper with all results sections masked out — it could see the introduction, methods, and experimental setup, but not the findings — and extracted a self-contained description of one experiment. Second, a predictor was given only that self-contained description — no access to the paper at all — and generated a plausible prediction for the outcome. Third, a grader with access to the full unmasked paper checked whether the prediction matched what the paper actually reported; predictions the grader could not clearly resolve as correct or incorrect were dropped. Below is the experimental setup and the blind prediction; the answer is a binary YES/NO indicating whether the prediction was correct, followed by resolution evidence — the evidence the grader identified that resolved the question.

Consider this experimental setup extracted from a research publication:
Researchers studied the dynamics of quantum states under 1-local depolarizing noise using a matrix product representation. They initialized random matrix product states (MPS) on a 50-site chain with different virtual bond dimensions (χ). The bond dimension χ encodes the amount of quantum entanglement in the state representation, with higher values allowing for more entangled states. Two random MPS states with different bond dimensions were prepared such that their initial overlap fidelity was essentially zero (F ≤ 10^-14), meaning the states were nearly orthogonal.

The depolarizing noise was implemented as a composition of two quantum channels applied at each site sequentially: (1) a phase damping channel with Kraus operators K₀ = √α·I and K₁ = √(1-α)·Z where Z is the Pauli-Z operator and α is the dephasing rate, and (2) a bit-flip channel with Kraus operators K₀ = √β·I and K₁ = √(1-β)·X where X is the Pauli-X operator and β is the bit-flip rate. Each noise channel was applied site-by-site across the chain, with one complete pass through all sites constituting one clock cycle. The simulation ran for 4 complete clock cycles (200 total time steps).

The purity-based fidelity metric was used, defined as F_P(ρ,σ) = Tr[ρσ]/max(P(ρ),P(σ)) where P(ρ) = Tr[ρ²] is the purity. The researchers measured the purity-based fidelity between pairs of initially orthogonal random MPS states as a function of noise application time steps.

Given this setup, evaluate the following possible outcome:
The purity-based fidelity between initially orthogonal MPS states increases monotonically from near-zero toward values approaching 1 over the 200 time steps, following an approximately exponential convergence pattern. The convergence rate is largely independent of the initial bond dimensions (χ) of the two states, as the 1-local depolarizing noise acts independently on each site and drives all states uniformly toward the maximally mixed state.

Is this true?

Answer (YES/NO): NO